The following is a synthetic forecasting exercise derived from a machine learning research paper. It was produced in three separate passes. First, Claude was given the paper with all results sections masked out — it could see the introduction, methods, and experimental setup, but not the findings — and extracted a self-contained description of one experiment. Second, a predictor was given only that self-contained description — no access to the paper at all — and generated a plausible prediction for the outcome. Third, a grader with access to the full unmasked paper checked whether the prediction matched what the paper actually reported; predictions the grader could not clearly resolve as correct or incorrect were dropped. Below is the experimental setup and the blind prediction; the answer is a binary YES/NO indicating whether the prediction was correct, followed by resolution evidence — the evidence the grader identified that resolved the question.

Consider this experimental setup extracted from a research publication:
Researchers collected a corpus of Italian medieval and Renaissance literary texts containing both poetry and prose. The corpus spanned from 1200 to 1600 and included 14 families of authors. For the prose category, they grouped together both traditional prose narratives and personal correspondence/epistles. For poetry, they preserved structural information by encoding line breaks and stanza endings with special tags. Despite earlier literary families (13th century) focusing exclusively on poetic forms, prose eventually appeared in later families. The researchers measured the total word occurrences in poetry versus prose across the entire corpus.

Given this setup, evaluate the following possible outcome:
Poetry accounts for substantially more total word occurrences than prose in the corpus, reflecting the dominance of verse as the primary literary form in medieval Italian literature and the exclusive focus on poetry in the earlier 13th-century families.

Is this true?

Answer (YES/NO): NO